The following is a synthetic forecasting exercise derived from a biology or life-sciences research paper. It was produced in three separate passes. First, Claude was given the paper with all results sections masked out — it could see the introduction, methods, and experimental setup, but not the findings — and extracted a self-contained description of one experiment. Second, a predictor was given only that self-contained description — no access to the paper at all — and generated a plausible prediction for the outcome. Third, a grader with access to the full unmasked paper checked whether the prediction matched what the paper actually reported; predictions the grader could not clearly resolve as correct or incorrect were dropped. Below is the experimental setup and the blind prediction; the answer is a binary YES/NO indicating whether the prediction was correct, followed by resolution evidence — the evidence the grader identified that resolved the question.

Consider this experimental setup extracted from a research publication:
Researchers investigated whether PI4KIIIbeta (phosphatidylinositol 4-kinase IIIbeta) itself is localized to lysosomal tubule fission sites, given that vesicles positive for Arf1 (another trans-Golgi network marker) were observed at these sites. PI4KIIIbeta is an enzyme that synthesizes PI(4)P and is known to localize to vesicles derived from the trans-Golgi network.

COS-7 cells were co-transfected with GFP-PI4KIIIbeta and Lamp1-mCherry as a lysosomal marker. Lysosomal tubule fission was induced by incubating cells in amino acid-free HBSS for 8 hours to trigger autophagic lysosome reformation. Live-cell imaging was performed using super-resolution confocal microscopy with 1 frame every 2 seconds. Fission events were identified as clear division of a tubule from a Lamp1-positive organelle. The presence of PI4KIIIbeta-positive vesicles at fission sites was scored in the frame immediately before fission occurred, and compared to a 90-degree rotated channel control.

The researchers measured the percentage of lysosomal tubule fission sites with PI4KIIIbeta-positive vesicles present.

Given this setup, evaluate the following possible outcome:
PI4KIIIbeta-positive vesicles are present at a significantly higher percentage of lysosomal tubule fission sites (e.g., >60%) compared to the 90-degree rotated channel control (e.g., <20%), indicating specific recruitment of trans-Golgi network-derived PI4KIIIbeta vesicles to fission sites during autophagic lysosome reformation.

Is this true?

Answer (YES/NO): NO